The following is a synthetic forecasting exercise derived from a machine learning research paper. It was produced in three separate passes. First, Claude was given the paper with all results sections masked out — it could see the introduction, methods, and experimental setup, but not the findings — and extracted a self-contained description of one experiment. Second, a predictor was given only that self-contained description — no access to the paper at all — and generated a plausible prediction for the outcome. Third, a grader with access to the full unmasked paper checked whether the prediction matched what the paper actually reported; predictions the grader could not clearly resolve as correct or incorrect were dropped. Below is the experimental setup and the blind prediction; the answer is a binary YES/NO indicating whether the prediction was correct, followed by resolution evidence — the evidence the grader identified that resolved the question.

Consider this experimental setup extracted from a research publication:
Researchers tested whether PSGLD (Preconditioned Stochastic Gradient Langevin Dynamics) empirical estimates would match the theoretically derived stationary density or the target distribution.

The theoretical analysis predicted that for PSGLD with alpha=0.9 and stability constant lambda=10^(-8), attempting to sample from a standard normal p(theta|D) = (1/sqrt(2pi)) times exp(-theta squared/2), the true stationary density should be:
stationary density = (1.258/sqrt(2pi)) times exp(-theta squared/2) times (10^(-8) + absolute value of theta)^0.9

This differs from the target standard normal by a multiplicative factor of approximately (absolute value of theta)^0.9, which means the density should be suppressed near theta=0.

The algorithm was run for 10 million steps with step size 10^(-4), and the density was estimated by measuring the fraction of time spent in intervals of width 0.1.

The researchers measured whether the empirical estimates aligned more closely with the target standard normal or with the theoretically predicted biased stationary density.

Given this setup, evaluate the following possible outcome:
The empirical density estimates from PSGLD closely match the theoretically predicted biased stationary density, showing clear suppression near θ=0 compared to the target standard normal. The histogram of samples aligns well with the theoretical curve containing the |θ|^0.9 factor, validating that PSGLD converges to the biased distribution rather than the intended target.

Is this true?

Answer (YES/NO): YES